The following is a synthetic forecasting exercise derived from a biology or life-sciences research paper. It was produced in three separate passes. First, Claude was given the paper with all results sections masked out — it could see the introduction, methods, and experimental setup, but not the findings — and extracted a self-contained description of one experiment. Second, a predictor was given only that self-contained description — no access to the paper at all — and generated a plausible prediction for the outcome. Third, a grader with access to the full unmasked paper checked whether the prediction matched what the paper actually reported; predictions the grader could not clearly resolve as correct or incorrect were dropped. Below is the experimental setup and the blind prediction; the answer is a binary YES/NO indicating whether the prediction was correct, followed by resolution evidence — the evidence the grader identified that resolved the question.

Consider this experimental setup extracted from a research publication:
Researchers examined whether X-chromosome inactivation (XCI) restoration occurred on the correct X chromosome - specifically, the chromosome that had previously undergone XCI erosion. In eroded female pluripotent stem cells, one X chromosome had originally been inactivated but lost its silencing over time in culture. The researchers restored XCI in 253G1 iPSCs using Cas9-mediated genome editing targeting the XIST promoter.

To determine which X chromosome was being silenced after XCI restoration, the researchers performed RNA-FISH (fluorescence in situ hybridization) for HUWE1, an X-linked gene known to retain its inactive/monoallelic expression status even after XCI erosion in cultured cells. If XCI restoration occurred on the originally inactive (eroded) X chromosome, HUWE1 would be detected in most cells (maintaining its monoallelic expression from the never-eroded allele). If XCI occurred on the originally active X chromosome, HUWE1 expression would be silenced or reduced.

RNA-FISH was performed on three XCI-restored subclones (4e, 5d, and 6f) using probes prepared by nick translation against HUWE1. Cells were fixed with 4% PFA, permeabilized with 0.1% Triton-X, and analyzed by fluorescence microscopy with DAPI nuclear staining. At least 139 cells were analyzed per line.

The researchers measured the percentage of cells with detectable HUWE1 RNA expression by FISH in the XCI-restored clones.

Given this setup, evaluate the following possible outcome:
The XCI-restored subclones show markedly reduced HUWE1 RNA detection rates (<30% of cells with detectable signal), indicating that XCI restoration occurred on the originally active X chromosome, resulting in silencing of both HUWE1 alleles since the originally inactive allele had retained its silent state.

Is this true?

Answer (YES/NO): NO